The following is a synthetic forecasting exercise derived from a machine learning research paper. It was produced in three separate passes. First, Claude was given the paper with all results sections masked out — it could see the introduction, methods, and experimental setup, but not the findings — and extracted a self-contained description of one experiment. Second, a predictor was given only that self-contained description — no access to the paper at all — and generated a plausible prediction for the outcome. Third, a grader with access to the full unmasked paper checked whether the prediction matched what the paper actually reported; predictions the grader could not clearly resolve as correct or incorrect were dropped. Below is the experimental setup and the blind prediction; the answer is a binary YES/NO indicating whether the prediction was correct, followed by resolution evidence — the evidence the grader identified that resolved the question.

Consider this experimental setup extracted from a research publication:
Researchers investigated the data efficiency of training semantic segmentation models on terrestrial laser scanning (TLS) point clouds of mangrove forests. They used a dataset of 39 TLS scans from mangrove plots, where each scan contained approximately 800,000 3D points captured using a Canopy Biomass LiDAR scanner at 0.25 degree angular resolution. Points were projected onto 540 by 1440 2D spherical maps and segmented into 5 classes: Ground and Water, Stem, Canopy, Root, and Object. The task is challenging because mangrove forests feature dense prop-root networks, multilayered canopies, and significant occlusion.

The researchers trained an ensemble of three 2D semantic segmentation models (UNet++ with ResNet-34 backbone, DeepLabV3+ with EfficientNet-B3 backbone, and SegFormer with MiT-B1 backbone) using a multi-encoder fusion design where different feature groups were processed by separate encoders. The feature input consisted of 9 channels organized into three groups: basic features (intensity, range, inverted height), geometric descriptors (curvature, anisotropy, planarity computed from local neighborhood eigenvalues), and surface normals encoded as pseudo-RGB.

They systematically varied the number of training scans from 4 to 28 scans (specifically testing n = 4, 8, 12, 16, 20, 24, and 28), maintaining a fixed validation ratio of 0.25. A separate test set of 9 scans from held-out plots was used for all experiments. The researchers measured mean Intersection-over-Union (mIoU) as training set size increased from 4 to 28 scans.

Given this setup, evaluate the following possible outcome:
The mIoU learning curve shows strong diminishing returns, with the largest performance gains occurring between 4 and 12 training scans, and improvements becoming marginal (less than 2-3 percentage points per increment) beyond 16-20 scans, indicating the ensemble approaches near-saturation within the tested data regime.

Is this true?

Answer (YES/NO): NO